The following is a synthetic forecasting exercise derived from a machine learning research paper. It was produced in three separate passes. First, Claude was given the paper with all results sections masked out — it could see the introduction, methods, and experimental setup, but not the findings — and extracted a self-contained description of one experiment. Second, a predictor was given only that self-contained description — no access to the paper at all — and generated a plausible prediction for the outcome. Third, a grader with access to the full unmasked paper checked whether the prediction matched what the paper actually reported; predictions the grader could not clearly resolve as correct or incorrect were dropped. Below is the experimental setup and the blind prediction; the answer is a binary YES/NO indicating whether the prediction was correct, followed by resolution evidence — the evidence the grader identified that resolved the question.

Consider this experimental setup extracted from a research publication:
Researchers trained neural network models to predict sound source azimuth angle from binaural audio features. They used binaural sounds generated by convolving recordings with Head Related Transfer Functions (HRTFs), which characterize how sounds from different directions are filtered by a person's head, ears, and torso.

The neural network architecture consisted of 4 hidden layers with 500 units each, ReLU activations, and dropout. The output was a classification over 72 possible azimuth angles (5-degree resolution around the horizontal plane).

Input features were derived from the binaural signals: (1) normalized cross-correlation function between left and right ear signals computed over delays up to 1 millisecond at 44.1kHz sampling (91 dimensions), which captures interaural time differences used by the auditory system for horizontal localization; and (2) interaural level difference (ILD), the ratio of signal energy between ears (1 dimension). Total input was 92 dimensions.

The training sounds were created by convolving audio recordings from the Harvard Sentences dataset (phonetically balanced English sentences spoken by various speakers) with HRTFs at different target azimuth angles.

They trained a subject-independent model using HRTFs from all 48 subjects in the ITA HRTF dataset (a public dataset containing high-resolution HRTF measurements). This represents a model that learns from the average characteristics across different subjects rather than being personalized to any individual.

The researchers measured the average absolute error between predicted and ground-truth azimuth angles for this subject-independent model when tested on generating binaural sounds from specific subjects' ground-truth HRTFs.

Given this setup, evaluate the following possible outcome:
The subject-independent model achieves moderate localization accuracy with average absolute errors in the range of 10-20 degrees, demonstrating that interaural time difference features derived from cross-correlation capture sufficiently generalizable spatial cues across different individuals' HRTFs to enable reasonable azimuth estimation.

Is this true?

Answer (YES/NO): NO